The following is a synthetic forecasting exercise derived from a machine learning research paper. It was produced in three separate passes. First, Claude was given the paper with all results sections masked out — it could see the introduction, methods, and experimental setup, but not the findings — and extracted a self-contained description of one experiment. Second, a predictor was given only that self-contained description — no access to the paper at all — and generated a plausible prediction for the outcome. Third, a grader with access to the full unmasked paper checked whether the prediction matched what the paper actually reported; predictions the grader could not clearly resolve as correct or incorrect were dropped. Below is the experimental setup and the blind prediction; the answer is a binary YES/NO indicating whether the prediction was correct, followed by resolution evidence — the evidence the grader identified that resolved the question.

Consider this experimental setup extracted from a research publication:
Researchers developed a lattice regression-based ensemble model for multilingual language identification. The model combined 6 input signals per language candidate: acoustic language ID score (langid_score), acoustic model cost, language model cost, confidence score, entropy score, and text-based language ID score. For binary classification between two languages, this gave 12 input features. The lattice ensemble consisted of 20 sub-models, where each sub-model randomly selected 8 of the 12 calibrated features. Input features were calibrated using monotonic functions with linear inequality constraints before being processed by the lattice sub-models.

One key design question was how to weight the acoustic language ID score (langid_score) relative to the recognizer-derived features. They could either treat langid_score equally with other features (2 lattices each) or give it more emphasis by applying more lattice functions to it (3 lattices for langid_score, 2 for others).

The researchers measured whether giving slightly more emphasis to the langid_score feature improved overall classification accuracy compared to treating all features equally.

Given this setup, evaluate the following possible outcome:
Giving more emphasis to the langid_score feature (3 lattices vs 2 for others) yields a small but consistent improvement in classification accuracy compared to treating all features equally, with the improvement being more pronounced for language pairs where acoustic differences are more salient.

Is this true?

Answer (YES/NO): NO